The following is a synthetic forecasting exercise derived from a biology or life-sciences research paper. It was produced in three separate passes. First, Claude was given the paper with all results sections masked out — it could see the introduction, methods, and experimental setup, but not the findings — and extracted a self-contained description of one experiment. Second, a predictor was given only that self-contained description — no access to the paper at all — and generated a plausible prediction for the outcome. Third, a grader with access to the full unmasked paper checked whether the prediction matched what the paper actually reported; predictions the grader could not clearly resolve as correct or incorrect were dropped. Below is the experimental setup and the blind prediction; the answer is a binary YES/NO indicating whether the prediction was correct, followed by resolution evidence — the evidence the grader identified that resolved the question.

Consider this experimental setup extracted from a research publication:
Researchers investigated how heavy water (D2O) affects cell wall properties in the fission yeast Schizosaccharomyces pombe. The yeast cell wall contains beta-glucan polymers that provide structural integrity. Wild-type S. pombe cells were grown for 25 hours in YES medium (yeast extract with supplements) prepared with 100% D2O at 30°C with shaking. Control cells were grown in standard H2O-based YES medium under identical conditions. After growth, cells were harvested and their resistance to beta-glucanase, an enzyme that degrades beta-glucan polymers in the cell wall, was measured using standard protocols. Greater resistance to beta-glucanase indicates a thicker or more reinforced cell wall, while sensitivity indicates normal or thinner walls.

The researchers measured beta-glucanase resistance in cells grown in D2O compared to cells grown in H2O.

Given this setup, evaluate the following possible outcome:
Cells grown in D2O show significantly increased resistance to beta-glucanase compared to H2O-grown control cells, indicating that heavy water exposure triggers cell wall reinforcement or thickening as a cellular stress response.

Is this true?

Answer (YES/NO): YES